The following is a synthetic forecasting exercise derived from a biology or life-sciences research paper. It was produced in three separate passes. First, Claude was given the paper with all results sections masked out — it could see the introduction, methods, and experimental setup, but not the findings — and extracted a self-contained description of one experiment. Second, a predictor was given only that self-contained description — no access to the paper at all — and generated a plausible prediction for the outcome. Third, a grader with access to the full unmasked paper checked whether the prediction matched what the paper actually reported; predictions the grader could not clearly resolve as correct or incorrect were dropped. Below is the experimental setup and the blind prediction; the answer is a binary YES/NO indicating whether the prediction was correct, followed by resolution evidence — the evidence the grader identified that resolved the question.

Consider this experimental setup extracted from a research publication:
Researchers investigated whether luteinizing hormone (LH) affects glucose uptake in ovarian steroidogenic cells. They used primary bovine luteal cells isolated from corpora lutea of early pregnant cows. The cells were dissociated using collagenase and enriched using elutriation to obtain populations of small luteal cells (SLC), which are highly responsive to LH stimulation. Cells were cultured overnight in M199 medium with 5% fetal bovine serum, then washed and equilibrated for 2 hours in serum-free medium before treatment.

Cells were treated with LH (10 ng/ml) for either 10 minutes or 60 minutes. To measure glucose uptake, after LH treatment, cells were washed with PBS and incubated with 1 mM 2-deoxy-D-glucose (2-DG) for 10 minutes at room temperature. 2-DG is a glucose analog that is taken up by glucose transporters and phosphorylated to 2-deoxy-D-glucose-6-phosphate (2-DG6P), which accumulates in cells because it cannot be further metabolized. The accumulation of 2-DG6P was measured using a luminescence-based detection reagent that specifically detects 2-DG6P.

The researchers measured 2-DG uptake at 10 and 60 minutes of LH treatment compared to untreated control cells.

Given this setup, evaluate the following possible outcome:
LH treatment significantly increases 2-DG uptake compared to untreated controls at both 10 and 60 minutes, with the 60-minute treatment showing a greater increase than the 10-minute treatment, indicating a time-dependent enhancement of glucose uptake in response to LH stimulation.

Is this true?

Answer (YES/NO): YES